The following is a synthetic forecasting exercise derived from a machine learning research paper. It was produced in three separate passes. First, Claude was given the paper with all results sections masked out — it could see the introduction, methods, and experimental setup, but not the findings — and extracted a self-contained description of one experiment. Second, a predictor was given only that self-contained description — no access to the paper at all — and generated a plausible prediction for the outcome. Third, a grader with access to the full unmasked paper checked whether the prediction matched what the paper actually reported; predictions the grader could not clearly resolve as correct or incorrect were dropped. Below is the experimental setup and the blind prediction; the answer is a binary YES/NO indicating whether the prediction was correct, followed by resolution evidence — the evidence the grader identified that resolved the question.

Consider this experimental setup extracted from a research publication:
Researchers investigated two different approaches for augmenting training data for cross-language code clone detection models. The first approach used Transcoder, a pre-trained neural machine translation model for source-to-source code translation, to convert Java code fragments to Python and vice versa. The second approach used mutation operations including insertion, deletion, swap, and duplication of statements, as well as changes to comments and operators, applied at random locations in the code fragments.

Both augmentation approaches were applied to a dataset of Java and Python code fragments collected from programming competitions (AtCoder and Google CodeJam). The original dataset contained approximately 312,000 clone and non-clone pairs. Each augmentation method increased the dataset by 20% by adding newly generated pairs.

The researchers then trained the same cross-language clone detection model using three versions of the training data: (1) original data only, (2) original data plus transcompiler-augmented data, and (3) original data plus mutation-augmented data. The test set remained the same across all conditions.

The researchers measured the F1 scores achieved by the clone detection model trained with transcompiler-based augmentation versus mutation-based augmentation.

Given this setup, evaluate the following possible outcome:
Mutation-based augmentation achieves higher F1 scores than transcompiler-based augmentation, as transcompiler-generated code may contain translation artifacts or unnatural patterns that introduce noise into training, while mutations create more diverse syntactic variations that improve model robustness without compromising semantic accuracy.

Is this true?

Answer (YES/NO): NO